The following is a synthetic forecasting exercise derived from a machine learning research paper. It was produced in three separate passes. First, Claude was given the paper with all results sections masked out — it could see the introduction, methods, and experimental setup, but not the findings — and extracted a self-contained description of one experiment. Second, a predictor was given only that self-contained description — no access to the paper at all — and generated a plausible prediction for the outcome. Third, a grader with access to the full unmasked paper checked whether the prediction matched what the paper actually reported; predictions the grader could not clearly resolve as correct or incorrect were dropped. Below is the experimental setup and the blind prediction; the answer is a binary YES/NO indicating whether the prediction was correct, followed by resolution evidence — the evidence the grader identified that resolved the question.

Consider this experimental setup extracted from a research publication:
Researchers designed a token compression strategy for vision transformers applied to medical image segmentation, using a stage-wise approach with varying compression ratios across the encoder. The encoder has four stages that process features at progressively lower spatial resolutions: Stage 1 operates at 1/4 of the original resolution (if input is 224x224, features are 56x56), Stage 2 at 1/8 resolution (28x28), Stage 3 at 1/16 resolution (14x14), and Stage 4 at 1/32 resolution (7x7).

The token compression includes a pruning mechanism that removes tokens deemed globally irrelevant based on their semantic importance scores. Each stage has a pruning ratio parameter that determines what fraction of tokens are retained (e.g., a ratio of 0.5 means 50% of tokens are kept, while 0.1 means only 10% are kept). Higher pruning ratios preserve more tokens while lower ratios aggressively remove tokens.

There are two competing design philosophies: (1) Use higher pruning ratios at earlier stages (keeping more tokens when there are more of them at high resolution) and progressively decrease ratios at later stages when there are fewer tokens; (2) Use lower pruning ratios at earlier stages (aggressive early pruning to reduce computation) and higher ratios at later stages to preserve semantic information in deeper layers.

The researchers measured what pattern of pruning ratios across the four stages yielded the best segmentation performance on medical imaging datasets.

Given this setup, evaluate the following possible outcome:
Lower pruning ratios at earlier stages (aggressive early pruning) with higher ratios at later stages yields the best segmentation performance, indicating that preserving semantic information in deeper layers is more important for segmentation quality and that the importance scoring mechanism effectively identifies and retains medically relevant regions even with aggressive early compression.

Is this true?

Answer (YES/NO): NO